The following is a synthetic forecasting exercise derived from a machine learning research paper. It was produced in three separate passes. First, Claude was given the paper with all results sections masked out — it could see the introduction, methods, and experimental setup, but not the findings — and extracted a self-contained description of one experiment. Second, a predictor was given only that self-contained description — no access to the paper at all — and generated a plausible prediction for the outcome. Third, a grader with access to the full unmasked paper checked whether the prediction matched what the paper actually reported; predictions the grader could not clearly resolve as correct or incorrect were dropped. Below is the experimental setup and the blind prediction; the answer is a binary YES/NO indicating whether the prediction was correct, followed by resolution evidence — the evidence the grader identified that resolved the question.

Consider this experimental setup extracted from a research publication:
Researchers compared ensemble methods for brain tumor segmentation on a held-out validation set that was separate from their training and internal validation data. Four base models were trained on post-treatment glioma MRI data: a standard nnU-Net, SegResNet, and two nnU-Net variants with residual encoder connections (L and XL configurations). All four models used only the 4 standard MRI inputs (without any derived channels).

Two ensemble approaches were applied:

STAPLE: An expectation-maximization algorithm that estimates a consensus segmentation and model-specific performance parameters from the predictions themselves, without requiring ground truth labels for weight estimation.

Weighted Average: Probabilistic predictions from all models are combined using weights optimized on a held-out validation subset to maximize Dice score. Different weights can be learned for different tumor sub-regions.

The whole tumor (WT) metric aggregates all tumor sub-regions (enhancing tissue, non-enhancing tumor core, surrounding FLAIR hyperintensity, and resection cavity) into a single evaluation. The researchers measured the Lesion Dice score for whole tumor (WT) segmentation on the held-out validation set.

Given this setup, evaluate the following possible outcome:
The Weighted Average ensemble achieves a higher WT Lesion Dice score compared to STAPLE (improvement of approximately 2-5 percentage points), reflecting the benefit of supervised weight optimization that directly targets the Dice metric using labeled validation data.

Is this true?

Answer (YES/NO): NO